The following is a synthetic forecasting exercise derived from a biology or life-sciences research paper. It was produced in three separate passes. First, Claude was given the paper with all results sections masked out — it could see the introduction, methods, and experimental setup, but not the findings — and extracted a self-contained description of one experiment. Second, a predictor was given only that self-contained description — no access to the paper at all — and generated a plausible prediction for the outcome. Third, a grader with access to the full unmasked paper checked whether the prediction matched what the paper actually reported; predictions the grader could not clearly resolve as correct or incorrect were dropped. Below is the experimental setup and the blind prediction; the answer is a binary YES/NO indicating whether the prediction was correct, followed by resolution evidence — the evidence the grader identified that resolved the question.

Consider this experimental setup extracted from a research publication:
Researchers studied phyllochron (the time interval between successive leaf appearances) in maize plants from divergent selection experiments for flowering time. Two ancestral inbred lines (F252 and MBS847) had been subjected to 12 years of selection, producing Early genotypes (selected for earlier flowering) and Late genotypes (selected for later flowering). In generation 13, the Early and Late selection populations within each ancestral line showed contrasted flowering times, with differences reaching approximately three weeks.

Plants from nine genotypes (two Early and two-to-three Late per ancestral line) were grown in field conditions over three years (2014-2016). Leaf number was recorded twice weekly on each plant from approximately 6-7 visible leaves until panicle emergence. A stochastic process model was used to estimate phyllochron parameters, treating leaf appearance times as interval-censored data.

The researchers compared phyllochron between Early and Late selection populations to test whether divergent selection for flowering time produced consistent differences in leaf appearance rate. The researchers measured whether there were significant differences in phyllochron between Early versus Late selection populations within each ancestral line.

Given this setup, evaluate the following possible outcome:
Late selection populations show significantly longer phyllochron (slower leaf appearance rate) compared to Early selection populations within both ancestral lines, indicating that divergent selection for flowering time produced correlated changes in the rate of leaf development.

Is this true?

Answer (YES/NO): NO